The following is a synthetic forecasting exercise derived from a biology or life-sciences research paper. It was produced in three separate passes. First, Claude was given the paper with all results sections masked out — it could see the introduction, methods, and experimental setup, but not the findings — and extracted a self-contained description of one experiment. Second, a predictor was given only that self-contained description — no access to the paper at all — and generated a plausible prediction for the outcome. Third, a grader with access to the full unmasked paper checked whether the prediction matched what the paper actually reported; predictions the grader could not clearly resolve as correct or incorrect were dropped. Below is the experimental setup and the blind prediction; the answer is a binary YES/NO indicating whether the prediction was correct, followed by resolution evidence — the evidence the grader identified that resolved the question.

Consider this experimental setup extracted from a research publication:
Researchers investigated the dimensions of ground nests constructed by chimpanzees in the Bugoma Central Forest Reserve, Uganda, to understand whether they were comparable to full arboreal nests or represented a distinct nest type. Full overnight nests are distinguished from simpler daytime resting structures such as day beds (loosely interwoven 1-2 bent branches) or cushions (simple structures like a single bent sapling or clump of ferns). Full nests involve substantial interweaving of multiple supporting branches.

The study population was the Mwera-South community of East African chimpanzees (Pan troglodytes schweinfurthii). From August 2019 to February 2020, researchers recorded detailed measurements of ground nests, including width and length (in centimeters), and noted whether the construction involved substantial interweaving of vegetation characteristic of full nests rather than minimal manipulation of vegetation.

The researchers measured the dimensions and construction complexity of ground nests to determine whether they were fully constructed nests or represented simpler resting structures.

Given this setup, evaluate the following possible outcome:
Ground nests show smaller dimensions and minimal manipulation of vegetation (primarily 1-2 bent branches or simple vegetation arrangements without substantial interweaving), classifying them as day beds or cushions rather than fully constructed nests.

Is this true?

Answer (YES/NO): NO